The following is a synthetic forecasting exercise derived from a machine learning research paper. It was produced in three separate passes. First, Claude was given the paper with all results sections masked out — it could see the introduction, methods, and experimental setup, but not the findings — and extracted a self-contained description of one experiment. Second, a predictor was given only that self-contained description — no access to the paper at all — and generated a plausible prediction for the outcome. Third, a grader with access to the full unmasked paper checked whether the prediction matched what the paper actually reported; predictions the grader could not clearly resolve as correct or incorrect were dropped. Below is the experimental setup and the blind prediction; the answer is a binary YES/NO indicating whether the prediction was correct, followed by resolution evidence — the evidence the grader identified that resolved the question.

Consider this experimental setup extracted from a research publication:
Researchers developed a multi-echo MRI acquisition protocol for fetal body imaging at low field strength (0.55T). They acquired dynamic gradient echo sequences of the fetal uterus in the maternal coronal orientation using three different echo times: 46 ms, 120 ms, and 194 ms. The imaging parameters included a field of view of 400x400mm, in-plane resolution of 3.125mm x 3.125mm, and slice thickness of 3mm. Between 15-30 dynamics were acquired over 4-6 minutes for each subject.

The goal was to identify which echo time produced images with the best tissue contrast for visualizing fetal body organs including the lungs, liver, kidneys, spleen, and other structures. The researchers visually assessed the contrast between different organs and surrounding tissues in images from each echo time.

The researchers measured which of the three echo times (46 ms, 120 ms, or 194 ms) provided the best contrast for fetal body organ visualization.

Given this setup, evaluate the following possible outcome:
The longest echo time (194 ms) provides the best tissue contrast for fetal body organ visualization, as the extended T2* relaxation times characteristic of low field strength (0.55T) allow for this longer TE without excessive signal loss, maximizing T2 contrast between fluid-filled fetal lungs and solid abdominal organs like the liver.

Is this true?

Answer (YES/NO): NO